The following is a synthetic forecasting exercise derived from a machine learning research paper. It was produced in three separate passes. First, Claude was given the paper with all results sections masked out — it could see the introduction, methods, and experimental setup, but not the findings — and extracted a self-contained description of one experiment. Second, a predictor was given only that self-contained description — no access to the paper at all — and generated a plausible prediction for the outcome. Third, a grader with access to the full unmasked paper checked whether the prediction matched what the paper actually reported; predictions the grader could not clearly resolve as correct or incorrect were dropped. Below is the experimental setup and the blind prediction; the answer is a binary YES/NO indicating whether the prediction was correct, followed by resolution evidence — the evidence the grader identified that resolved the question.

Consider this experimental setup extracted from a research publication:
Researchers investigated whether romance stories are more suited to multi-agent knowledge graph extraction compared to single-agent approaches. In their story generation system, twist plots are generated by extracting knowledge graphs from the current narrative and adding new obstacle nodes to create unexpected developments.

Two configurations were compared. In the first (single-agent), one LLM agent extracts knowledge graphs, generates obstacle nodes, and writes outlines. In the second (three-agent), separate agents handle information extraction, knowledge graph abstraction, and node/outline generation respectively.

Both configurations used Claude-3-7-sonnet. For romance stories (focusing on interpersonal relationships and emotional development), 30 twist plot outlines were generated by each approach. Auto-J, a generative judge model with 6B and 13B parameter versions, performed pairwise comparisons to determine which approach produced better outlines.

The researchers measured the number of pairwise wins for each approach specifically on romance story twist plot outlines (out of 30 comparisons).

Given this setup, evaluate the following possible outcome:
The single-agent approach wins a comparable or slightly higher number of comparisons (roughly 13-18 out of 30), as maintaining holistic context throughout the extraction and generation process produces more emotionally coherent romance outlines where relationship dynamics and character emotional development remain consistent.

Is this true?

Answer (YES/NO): NO